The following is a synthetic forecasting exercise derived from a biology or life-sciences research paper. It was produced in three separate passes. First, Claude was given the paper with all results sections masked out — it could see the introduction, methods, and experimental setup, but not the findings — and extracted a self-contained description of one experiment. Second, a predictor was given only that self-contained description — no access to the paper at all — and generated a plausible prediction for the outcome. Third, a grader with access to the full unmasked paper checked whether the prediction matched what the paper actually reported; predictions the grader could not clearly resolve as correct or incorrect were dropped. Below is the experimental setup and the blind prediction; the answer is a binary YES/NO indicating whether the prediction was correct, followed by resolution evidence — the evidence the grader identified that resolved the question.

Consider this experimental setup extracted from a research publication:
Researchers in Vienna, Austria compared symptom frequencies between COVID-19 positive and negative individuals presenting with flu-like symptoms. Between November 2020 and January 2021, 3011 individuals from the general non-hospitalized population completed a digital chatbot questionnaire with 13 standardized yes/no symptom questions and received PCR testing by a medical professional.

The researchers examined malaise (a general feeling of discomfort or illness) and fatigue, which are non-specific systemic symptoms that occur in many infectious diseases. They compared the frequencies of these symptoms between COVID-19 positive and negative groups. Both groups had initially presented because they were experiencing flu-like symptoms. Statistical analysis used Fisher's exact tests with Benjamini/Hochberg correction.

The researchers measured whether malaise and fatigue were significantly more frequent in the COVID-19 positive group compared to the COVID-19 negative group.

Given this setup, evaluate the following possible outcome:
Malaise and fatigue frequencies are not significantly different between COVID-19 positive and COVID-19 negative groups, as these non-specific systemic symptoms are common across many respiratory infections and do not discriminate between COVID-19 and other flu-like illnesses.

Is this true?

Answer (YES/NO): NO